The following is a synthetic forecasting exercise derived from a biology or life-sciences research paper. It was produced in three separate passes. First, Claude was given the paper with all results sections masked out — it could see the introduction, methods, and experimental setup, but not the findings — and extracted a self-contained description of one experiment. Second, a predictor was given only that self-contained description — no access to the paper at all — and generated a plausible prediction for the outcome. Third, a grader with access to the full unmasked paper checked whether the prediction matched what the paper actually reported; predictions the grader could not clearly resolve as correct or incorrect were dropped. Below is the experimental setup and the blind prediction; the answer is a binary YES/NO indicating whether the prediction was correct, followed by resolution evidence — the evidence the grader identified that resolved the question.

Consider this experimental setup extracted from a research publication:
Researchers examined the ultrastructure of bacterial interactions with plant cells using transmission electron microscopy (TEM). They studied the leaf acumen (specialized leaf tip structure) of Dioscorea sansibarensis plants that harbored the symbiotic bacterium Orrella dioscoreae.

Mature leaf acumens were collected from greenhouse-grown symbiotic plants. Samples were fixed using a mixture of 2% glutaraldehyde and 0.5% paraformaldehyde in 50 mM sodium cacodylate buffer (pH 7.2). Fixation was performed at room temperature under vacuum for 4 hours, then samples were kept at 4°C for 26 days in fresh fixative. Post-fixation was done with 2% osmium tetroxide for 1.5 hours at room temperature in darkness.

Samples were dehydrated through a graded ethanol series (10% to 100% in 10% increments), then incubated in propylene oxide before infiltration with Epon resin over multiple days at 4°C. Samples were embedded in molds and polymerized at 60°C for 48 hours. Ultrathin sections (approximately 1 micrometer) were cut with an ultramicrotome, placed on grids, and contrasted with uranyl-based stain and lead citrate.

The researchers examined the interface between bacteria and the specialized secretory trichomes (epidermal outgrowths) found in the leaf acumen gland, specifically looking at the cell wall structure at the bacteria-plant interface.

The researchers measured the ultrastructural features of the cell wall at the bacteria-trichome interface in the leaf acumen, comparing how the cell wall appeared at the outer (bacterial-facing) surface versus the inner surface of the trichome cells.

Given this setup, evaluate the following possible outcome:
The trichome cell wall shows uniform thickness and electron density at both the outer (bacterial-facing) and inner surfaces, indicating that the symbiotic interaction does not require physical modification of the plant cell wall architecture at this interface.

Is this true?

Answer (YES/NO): NO